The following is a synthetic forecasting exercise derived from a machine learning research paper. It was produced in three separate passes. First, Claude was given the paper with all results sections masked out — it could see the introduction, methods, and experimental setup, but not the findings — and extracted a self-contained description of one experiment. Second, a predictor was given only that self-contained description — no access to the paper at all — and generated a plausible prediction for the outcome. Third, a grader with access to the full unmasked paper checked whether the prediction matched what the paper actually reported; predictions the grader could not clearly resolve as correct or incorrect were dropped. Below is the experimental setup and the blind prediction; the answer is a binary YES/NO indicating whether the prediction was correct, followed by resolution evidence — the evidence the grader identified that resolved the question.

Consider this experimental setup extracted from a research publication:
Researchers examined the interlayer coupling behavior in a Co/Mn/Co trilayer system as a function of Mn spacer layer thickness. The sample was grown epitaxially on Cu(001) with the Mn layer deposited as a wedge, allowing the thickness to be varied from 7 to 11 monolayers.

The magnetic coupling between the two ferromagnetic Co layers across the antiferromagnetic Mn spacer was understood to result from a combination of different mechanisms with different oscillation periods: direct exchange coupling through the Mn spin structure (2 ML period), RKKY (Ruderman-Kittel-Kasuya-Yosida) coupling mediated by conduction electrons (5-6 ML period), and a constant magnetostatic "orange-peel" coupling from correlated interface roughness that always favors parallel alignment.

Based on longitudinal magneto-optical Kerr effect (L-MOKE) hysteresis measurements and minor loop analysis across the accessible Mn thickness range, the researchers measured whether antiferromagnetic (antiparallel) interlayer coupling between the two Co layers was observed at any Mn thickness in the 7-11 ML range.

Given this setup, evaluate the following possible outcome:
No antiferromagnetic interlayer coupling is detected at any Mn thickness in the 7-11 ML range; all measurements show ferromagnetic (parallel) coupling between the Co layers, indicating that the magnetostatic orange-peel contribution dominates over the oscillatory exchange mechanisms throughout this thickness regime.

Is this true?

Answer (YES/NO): YES